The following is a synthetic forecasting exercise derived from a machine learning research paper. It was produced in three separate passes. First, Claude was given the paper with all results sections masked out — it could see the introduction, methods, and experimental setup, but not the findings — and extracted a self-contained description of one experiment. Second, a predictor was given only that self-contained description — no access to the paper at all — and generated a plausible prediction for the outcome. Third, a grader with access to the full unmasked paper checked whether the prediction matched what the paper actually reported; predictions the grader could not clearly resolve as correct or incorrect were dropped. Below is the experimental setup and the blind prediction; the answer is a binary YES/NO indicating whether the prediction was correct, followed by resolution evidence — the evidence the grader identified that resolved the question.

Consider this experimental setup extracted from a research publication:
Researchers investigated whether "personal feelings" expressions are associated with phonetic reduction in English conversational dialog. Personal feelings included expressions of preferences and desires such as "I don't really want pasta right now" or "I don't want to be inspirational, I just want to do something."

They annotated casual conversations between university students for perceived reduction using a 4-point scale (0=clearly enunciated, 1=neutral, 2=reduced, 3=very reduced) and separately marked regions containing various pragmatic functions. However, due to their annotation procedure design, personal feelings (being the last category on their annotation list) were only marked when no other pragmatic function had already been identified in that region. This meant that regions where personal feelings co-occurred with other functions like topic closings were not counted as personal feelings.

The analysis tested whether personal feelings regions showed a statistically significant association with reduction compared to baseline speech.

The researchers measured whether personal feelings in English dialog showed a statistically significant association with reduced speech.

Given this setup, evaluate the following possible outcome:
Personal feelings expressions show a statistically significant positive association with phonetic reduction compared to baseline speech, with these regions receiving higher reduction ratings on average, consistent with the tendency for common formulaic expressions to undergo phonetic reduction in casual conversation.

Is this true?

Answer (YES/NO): NO